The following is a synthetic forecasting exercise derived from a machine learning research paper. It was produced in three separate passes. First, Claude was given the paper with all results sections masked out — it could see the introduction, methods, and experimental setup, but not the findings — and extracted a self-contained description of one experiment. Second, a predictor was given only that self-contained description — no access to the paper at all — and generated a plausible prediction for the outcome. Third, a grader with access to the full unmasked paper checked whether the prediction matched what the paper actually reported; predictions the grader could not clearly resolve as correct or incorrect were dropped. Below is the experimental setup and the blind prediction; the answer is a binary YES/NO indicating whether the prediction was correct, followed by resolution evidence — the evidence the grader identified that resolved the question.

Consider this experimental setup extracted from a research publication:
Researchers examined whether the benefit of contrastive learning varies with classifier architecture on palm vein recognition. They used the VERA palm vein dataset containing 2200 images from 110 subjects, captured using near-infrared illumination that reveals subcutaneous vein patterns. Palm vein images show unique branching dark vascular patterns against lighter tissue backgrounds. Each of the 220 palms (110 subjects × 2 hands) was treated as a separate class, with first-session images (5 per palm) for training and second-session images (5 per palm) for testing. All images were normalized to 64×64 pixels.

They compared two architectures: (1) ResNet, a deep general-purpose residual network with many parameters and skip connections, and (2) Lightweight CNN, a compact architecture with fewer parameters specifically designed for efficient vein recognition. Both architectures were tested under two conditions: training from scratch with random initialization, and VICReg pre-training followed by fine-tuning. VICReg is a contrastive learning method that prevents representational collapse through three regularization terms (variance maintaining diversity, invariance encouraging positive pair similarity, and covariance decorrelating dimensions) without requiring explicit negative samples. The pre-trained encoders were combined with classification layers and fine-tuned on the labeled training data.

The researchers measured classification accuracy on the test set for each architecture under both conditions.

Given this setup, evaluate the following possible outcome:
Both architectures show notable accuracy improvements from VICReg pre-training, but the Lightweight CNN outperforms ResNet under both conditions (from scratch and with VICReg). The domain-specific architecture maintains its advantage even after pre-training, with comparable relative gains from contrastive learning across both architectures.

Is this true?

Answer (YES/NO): NO